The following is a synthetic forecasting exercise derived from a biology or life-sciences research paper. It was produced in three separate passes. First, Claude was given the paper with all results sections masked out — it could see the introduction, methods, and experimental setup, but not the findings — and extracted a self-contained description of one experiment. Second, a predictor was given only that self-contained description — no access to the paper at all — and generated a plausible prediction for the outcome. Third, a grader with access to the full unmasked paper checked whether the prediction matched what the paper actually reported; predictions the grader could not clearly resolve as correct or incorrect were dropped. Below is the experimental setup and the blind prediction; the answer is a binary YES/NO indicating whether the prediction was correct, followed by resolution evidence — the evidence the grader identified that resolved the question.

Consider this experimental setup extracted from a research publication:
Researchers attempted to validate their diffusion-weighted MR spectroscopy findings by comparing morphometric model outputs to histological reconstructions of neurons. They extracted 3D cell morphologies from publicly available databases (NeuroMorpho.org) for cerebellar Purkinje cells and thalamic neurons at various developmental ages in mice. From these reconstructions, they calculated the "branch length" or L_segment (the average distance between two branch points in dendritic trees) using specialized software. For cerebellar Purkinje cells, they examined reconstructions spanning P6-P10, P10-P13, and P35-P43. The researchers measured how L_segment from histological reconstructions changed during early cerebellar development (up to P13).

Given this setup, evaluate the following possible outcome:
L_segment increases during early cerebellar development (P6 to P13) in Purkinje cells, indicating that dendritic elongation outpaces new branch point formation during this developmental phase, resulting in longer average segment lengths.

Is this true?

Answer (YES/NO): NO